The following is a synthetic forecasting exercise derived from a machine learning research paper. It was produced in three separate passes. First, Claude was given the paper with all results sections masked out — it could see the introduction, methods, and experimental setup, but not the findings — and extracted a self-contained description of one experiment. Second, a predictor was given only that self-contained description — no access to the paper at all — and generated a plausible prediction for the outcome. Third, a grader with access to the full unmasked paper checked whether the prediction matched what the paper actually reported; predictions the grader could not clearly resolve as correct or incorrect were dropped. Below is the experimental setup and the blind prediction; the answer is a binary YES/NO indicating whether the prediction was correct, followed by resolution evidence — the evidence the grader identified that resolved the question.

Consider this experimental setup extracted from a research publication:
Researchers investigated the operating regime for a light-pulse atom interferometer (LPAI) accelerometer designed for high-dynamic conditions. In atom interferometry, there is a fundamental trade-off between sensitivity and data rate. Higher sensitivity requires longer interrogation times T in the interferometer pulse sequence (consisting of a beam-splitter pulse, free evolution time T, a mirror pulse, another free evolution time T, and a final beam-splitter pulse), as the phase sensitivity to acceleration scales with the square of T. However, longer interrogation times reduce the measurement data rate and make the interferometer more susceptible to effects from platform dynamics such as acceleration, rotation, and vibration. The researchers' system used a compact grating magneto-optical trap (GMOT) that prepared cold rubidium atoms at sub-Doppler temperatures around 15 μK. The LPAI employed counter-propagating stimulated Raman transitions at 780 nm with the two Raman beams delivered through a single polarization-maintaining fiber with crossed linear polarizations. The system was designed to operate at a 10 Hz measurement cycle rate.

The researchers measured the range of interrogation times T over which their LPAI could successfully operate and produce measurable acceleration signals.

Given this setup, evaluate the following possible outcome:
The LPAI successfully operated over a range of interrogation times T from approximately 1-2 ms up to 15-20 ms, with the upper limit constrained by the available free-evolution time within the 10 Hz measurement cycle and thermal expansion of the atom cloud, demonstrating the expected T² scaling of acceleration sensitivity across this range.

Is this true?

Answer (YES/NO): NO